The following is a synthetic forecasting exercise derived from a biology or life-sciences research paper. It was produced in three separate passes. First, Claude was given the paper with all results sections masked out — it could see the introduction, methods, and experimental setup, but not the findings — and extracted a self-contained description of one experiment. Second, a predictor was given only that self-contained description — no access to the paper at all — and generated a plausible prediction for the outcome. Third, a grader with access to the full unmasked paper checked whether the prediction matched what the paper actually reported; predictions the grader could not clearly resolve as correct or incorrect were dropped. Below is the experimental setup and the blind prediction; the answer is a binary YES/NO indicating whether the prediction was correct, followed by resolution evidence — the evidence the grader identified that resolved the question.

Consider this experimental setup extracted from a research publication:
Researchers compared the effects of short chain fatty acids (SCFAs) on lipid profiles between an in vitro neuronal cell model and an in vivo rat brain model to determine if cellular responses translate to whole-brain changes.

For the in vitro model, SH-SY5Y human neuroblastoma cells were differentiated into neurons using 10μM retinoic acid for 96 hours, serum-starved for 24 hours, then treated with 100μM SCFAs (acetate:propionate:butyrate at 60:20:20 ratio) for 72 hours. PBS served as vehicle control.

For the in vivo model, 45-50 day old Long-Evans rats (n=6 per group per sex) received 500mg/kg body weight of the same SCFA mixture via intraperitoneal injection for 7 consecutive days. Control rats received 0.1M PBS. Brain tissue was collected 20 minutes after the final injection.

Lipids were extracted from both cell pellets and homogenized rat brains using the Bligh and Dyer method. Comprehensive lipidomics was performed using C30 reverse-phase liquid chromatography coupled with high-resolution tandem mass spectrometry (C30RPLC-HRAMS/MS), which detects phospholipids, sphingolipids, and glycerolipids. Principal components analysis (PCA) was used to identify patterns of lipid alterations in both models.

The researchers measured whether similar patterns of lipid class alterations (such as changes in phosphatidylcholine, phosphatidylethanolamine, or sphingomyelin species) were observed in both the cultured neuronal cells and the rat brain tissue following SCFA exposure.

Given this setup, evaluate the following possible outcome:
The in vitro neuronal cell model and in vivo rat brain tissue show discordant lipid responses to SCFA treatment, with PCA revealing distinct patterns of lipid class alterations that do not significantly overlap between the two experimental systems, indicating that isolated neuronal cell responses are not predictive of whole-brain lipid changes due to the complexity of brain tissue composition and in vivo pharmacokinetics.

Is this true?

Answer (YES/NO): NO